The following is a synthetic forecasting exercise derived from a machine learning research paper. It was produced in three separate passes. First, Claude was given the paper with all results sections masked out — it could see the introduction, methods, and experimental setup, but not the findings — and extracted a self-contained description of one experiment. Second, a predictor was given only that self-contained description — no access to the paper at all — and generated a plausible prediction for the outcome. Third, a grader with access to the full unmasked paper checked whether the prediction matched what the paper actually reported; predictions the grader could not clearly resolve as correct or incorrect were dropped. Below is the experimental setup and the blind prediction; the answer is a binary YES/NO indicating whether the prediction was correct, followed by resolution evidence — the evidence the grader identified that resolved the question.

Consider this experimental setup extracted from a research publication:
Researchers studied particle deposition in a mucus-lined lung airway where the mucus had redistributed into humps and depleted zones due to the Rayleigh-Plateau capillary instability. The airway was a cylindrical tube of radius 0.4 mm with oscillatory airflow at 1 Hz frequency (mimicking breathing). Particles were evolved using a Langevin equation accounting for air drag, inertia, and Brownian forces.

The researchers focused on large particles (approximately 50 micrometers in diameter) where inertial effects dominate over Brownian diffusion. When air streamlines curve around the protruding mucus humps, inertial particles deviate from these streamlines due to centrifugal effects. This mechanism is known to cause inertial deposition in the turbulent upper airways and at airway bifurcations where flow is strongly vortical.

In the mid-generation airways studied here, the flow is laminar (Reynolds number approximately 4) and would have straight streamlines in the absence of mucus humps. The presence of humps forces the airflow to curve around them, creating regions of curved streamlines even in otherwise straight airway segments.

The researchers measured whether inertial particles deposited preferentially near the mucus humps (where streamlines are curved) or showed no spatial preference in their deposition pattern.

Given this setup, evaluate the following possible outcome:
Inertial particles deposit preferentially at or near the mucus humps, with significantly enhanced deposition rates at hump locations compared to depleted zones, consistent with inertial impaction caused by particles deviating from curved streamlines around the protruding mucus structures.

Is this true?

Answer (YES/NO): YES